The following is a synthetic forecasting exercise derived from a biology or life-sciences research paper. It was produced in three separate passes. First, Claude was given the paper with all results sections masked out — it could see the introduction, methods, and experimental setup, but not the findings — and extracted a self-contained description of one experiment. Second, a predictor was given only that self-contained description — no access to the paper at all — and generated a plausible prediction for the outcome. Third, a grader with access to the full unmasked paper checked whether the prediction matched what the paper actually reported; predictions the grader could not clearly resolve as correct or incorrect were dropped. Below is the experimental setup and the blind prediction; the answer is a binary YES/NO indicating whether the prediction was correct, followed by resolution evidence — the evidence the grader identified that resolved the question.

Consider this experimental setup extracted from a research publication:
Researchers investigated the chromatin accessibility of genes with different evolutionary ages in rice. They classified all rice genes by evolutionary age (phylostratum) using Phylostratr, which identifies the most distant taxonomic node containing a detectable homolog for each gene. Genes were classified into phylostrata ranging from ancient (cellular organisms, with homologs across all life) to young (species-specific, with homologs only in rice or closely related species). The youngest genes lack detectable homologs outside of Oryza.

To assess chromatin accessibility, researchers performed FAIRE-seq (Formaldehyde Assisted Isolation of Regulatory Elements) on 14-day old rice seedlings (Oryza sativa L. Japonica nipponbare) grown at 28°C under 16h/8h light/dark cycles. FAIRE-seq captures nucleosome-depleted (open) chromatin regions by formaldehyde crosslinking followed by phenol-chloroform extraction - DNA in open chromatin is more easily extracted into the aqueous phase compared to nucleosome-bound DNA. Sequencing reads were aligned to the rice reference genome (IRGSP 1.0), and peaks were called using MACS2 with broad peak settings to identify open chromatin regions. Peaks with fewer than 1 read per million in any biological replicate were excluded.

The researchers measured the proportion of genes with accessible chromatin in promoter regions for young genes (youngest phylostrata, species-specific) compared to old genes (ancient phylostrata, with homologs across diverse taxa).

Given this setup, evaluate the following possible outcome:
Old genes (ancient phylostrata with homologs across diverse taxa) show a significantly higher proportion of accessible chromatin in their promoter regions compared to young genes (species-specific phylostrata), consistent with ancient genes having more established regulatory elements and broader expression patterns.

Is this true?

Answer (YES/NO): YES